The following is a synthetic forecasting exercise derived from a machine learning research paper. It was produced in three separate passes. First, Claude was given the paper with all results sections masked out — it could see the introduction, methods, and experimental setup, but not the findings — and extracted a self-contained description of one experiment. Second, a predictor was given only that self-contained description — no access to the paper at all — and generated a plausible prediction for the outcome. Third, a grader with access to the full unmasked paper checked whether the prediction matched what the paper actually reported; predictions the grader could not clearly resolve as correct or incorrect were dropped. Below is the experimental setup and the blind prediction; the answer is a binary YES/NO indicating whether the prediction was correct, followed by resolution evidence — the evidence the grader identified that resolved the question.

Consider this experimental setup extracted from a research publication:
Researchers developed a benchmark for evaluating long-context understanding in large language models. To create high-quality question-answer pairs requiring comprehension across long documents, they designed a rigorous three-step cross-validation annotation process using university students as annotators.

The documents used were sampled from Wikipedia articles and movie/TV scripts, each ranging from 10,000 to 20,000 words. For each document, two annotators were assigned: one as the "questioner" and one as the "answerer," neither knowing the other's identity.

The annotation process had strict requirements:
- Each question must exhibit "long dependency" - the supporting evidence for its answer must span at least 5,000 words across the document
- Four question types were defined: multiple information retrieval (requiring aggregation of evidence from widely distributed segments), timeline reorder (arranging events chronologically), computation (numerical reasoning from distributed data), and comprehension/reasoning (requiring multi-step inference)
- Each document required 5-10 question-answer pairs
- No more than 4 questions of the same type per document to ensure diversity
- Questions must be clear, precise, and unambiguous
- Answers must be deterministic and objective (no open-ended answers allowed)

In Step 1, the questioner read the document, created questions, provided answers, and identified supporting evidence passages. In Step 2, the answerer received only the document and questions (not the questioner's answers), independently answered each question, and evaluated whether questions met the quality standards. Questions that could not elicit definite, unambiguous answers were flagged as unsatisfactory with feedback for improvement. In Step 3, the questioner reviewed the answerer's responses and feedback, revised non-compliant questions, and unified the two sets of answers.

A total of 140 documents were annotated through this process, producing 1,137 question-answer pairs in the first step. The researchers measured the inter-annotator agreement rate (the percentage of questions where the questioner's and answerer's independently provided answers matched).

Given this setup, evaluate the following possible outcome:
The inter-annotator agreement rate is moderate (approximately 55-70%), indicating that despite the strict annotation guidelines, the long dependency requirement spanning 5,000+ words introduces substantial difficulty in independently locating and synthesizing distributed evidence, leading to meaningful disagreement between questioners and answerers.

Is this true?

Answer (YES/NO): NO